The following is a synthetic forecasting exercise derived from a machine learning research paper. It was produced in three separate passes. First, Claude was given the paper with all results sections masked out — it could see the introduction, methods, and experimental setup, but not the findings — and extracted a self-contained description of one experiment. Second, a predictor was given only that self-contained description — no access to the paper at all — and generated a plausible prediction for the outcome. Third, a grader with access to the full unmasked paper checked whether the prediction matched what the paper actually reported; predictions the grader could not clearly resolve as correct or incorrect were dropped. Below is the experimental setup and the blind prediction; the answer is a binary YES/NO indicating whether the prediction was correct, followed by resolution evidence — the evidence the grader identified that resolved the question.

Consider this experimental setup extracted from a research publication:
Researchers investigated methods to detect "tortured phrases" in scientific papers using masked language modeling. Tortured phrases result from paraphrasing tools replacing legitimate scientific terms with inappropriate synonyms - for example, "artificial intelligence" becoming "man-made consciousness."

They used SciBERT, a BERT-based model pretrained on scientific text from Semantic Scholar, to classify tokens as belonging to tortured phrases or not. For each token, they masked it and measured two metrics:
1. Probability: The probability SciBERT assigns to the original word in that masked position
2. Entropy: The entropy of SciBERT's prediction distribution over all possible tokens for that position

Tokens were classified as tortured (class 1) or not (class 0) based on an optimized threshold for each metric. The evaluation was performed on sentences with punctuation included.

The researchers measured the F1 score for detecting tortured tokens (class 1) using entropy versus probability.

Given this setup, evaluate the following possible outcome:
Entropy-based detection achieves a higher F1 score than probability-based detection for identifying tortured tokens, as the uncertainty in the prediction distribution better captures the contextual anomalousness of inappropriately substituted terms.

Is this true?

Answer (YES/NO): NO